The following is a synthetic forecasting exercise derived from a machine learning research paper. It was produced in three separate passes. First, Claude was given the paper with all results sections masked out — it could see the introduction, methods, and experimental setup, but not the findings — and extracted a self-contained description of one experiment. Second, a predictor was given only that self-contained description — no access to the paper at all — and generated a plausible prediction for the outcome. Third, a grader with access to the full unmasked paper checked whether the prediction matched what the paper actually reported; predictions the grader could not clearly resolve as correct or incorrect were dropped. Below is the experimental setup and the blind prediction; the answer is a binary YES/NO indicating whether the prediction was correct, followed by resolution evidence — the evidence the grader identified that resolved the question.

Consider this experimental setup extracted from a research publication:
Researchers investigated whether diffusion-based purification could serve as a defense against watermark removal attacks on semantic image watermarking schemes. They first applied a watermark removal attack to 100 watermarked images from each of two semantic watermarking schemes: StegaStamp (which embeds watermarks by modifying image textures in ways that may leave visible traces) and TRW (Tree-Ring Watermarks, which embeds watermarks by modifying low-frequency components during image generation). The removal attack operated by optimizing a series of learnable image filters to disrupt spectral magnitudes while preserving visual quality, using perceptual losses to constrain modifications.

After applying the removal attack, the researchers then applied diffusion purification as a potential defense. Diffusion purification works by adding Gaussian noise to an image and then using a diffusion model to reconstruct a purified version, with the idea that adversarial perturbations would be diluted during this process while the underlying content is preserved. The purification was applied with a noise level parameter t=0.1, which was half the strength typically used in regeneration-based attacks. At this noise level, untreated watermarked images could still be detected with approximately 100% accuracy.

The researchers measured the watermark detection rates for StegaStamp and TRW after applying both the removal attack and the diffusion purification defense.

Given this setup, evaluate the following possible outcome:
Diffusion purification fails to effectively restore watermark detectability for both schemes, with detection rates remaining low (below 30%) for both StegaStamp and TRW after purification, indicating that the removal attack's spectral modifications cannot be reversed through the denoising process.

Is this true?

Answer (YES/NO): YES